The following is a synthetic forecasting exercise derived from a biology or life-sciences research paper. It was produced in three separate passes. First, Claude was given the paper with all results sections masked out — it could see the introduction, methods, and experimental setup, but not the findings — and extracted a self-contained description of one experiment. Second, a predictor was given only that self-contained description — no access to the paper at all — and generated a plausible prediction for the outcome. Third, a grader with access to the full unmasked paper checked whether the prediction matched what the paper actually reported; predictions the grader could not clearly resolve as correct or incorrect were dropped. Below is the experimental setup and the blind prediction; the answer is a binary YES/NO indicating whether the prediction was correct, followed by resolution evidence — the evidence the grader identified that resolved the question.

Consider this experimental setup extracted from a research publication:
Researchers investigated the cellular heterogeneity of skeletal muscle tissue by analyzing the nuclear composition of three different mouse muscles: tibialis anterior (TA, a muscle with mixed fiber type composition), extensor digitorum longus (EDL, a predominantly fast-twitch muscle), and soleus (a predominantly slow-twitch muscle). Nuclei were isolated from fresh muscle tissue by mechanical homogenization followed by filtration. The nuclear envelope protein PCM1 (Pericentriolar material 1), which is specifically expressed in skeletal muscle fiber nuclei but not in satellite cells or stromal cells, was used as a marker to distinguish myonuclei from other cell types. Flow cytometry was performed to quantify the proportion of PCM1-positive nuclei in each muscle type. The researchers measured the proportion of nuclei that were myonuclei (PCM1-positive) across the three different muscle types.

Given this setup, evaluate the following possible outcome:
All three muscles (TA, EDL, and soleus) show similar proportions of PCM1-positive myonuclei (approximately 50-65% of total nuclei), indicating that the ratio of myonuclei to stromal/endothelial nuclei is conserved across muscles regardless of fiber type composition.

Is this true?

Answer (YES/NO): NO